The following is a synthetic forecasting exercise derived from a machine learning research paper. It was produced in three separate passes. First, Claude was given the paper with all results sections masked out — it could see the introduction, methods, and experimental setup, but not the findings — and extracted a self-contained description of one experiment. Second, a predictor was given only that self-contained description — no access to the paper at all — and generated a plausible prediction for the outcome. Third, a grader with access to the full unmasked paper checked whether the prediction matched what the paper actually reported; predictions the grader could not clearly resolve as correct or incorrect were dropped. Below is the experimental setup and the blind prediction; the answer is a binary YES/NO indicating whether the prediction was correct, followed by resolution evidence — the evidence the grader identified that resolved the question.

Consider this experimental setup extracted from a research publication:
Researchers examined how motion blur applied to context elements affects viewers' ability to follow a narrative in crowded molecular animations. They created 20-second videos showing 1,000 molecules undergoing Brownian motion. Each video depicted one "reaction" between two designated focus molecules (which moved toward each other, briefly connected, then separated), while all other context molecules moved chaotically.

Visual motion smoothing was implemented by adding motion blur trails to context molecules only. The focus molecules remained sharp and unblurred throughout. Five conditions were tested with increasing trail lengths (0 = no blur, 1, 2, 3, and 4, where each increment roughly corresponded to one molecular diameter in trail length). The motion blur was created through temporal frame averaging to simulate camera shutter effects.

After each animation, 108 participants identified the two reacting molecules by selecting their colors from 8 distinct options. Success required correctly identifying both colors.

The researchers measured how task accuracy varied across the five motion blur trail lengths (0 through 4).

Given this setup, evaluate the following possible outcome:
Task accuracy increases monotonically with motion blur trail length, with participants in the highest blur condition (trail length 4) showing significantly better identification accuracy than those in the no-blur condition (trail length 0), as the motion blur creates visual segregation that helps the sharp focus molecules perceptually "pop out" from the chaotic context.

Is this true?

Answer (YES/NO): YES